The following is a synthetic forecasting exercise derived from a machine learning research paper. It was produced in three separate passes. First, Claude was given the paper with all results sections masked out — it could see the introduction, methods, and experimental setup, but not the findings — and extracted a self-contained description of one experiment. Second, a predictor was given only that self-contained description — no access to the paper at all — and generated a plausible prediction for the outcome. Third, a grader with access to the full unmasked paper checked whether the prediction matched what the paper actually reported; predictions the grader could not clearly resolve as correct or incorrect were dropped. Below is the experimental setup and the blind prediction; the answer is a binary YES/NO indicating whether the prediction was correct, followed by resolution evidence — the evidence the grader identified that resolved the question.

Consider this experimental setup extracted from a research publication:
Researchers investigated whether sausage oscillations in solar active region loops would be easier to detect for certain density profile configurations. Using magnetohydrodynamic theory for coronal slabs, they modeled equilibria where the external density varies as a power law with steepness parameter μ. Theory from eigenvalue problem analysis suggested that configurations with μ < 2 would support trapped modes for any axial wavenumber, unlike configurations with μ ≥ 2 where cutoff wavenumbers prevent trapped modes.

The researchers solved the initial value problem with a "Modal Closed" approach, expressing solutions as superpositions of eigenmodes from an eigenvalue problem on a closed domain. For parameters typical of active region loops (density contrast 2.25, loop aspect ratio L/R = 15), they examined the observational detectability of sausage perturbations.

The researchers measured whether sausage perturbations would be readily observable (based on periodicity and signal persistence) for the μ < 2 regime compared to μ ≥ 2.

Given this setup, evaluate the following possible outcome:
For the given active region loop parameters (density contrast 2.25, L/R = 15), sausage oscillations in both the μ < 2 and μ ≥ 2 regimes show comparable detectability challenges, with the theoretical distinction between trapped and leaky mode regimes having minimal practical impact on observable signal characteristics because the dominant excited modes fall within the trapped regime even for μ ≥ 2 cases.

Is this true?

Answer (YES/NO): NO